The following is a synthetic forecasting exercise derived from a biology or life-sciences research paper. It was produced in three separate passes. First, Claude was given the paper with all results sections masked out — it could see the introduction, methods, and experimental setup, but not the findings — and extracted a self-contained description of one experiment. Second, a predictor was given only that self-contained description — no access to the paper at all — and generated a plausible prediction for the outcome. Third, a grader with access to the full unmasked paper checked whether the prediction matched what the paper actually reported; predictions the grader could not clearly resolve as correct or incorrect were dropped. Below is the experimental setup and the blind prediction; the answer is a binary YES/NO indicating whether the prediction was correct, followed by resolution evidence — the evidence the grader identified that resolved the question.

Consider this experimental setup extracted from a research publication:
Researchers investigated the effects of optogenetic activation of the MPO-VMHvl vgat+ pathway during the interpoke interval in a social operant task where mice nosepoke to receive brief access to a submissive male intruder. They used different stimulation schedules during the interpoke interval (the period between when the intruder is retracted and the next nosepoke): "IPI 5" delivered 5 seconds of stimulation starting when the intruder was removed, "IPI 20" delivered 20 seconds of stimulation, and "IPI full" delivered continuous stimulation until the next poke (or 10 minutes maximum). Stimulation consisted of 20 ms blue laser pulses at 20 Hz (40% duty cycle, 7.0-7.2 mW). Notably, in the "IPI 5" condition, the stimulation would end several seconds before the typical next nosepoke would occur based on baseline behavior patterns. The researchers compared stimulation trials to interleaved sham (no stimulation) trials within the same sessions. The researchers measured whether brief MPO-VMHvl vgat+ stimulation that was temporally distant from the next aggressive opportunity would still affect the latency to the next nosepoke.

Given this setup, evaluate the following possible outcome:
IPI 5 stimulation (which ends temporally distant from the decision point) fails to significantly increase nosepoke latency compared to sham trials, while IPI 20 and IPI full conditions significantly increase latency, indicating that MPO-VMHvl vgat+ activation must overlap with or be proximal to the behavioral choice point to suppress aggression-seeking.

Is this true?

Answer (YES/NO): NO